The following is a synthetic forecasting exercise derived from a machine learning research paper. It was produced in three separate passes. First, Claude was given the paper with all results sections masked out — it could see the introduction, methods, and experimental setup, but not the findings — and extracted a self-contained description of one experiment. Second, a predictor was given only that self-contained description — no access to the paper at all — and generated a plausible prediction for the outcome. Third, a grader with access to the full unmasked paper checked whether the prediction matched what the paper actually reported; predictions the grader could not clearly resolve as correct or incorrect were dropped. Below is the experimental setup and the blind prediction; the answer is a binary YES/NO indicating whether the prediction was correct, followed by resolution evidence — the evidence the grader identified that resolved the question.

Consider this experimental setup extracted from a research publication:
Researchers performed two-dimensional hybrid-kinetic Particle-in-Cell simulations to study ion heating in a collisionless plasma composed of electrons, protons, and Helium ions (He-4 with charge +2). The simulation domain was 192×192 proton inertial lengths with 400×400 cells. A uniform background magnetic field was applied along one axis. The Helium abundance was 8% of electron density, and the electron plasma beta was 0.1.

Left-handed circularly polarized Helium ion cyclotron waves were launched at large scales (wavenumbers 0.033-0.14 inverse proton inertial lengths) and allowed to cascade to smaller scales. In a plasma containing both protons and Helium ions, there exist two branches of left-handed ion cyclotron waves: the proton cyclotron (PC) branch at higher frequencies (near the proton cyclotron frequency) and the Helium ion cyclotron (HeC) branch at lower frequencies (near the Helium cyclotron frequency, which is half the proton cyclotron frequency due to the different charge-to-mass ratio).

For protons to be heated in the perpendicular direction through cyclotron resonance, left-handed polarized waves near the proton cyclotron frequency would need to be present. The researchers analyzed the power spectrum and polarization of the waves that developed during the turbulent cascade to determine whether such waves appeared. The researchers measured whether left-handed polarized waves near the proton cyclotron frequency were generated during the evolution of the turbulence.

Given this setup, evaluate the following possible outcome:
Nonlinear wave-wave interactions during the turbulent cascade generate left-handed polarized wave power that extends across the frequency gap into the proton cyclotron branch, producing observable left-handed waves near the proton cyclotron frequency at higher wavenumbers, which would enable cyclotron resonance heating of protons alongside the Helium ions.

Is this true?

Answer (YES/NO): NO